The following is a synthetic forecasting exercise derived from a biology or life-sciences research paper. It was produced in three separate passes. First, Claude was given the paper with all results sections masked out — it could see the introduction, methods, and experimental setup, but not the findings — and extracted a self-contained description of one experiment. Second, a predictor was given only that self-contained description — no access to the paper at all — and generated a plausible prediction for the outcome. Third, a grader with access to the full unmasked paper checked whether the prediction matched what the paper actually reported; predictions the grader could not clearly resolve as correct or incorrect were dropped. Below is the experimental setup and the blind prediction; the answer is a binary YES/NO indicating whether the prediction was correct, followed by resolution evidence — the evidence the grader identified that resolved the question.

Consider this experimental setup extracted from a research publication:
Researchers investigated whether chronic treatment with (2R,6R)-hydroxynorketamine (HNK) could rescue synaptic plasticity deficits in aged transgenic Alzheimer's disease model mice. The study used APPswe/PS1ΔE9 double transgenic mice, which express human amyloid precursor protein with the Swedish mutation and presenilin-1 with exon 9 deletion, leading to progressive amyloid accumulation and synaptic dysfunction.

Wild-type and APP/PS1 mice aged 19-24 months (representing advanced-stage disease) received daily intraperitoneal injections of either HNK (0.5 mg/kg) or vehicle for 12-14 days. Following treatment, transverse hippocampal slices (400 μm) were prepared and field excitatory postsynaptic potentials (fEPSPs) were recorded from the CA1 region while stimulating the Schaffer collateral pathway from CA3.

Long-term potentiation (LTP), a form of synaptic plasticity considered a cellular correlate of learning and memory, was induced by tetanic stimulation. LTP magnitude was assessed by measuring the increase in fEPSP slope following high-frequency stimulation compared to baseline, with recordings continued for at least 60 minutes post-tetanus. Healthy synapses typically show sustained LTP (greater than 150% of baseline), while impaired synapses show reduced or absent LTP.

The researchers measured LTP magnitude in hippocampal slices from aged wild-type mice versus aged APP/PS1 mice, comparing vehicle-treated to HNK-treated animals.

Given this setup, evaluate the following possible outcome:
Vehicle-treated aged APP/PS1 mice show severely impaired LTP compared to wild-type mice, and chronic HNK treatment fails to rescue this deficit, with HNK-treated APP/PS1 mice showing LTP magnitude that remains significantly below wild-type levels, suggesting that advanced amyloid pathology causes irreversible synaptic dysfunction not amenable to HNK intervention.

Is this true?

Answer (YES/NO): NO